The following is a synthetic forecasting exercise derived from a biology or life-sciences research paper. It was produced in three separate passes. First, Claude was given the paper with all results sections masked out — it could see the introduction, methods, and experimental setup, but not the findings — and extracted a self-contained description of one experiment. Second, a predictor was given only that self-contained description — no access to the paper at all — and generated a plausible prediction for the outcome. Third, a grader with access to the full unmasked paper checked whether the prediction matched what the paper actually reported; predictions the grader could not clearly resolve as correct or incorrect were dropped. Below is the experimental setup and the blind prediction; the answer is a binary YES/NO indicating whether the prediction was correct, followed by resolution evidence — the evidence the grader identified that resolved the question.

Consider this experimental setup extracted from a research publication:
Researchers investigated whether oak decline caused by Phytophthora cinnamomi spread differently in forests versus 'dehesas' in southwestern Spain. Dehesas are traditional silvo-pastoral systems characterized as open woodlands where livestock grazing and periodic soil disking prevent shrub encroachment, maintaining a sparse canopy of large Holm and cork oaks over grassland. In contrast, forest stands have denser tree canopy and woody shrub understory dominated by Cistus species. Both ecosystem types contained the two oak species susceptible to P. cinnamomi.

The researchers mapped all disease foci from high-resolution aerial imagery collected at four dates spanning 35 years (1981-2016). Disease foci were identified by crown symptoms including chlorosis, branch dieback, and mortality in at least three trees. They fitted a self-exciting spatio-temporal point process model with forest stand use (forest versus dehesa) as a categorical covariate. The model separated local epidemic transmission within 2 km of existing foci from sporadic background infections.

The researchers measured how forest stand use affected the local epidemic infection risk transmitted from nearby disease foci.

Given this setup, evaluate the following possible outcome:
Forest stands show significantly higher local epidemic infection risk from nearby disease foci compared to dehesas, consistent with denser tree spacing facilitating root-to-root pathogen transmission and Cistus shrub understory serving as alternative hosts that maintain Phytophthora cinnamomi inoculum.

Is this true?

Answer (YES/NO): NO